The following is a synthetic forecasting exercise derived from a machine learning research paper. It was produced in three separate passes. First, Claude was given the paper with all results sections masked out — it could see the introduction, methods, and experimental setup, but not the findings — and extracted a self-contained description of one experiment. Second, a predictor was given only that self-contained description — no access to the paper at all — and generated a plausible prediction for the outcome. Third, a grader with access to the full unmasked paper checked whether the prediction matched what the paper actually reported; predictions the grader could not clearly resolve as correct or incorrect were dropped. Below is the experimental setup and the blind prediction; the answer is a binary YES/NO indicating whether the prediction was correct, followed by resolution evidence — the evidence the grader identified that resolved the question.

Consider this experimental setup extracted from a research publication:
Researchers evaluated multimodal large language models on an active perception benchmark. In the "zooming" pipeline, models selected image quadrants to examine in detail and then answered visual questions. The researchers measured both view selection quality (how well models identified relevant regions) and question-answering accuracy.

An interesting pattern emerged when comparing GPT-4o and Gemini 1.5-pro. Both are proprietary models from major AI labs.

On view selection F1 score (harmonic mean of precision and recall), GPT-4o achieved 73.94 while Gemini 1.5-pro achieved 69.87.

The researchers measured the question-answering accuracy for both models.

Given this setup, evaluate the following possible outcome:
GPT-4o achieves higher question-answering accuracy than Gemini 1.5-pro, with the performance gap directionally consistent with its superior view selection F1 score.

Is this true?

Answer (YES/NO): NO